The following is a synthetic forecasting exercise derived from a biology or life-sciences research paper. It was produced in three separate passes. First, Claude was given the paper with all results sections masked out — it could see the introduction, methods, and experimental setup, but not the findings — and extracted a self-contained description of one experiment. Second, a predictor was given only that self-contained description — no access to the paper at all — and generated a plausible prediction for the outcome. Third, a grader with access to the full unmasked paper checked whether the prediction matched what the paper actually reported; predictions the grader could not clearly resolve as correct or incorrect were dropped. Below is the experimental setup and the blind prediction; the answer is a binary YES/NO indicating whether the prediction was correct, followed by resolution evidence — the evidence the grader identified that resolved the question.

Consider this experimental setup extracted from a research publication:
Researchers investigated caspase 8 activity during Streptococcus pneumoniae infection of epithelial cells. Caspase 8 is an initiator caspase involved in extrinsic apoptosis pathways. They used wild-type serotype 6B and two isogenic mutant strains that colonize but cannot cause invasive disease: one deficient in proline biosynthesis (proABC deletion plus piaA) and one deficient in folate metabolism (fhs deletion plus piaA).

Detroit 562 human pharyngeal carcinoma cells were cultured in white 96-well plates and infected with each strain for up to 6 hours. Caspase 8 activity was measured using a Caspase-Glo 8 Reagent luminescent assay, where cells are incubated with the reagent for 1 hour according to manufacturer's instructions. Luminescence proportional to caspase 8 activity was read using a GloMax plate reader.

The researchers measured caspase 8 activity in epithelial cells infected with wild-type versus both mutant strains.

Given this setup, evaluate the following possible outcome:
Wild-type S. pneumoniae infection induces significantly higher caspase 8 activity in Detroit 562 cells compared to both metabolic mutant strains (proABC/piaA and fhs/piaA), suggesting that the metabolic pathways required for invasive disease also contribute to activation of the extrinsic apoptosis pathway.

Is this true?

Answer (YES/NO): NO